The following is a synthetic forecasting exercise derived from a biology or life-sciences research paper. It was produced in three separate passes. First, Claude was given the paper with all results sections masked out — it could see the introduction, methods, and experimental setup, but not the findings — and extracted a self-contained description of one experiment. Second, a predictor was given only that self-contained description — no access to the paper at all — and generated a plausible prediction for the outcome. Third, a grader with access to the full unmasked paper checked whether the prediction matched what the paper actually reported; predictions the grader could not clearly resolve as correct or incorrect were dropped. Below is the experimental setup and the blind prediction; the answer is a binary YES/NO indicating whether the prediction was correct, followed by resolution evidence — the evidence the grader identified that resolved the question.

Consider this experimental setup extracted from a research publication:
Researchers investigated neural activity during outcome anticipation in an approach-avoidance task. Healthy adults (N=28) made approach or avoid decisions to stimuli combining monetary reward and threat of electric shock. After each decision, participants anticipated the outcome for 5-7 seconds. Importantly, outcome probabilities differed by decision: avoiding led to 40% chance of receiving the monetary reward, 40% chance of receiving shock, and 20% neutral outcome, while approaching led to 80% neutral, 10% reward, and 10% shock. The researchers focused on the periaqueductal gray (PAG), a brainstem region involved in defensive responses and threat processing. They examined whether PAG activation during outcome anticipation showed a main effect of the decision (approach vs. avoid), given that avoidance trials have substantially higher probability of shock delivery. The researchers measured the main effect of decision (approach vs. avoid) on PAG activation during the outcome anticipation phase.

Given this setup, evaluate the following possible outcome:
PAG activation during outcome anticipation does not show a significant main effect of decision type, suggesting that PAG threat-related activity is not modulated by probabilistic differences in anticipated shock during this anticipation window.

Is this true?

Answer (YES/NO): NO